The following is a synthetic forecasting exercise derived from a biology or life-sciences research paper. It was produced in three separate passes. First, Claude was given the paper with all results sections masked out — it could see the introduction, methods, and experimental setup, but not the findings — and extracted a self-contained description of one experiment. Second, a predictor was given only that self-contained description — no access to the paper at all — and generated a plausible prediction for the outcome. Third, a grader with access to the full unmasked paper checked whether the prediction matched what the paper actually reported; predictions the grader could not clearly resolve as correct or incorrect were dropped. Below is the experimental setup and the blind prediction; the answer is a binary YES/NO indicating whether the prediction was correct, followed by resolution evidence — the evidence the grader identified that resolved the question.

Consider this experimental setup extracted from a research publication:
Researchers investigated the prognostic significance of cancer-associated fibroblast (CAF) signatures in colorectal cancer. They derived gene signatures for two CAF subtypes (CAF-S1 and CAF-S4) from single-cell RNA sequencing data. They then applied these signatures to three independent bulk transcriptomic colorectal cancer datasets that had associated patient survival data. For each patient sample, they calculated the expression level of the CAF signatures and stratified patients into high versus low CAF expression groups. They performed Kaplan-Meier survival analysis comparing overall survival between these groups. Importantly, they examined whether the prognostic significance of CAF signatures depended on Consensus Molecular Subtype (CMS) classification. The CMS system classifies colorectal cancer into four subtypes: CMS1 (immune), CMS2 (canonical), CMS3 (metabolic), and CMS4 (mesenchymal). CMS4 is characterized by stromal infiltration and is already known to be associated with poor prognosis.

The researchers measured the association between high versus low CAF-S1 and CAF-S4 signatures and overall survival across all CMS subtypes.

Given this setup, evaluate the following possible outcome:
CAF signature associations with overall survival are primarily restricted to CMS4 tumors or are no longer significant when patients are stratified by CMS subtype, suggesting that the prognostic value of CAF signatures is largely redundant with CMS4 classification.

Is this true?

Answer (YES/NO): NO